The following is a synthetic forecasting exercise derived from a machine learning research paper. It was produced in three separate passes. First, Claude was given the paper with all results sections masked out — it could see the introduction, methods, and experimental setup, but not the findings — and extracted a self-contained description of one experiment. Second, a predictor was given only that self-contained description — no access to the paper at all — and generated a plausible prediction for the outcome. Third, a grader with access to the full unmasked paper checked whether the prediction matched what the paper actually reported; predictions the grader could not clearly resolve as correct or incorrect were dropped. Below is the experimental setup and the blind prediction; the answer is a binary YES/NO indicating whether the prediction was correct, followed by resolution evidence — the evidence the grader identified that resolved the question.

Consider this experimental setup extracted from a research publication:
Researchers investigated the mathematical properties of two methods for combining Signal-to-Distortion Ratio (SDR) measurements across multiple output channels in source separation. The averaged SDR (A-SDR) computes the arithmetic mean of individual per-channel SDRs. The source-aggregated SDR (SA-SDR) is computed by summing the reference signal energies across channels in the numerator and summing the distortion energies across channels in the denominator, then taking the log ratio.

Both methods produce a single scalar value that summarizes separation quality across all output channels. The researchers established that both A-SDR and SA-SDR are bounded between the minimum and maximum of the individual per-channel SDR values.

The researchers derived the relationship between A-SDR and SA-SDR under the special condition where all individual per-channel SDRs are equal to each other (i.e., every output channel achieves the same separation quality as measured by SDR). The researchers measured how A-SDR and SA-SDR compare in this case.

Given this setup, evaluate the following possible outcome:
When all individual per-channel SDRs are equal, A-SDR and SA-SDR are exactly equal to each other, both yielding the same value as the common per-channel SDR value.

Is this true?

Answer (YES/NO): YES